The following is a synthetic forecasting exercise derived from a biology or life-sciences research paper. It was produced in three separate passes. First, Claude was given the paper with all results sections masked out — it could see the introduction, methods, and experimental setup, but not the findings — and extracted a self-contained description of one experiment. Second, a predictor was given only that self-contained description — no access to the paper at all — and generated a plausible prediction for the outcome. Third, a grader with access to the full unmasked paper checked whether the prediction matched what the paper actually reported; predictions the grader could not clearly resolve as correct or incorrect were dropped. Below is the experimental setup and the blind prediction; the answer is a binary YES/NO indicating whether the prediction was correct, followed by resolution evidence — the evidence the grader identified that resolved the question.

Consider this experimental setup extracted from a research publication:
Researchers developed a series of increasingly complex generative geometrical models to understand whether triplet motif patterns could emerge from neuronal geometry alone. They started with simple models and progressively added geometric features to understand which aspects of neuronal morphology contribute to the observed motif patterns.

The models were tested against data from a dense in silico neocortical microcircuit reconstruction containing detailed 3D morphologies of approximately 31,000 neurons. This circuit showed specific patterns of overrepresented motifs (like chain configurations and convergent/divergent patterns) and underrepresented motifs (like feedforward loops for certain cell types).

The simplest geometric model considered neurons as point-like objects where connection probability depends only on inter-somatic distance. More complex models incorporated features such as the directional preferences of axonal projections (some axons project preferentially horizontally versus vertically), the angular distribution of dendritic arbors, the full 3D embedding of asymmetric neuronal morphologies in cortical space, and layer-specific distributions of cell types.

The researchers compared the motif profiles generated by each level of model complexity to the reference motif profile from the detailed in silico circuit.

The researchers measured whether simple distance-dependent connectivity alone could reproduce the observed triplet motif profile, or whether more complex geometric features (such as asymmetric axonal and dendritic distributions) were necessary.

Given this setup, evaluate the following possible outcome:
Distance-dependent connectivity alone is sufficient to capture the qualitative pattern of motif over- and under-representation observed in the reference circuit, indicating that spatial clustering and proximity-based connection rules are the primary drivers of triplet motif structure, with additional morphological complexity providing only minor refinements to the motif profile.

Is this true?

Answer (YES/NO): NO